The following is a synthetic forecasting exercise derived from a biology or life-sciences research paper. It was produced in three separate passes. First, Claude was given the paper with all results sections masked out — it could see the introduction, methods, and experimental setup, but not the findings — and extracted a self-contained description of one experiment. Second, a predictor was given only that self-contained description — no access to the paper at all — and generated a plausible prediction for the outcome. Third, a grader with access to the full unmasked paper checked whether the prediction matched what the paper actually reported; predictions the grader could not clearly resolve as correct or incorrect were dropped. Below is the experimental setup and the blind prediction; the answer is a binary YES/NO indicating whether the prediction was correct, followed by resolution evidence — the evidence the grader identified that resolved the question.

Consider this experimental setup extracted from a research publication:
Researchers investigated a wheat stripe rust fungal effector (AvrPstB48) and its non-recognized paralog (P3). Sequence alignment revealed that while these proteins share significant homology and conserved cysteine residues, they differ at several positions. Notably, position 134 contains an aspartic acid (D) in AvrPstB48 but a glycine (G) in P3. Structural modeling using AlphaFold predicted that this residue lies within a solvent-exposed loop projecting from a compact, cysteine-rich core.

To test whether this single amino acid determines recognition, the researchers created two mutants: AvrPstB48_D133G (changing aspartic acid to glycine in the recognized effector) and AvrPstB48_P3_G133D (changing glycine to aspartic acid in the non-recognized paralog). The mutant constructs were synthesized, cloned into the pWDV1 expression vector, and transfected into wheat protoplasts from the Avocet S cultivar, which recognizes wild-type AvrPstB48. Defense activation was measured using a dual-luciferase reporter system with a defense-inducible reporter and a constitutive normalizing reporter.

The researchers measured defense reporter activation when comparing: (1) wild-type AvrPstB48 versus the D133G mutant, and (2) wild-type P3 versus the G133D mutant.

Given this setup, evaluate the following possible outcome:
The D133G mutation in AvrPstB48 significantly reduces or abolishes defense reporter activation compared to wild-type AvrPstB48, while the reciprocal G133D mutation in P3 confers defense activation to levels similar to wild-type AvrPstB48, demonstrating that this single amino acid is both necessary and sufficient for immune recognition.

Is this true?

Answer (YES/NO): NO